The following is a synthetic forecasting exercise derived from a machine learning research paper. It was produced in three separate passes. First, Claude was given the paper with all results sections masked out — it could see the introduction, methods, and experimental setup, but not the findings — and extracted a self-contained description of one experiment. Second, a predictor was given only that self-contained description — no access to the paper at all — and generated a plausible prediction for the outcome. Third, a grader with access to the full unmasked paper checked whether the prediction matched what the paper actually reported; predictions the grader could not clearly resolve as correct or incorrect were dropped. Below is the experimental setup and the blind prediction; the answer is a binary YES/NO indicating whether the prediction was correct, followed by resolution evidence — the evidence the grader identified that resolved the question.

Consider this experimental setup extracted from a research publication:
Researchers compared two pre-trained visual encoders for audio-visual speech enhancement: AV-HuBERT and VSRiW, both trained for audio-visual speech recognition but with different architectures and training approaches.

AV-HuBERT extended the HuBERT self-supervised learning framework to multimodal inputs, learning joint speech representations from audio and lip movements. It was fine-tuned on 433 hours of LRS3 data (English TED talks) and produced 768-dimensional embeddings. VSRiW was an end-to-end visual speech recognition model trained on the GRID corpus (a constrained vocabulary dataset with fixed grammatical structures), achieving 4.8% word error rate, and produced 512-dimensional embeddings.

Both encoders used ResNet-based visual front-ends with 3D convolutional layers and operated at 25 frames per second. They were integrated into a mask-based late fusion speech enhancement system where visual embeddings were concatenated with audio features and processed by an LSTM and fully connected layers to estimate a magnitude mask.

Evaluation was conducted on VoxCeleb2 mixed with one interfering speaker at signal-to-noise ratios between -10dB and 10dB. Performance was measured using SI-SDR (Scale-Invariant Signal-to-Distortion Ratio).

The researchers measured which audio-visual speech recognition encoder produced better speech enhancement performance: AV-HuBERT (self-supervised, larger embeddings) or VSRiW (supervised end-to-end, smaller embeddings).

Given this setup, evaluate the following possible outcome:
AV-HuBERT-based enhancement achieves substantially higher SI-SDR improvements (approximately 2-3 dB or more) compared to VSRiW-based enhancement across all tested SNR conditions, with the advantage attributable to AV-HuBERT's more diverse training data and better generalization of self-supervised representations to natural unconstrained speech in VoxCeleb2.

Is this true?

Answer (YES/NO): NO